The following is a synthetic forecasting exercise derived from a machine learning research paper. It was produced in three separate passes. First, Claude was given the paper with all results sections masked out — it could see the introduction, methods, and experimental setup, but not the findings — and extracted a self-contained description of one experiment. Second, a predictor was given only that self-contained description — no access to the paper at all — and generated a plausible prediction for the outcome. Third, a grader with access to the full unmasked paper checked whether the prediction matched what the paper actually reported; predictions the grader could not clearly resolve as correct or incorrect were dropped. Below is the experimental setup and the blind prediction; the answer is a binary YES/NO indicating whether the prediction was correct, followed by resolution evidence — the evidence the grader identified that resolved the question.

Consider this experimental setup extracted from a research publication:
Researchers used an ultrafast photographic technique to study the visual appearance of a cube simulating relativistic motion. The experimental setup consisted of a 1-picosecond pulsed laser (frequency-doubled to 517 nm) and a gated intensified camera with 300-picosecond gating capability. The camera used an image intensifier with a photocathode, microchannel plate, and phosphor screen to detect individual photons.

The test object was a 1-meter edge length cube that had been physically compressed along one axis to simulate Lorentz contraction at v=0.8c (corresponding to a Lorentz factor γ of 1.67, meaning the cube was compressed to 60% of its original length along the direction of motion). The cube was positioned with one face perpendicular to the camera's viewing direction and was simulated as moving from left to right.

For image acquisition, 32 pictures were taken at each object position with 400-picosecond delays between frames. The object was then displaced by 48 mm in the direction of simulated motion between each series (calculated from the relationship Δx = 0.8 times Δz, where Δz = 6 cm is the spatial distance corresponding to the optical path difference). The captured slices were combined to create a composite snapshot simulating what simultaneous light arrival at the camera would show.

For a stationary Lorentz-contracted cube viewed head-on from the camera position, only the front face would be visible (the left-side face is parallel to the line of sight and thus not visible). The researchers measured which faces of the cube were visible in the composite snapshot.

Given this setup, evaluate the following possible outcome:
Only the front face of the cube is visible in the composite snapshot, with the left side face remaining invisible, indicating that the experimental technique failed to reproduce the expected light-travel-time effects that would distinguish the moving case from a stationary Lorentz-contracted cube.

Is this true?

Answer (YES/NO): NO